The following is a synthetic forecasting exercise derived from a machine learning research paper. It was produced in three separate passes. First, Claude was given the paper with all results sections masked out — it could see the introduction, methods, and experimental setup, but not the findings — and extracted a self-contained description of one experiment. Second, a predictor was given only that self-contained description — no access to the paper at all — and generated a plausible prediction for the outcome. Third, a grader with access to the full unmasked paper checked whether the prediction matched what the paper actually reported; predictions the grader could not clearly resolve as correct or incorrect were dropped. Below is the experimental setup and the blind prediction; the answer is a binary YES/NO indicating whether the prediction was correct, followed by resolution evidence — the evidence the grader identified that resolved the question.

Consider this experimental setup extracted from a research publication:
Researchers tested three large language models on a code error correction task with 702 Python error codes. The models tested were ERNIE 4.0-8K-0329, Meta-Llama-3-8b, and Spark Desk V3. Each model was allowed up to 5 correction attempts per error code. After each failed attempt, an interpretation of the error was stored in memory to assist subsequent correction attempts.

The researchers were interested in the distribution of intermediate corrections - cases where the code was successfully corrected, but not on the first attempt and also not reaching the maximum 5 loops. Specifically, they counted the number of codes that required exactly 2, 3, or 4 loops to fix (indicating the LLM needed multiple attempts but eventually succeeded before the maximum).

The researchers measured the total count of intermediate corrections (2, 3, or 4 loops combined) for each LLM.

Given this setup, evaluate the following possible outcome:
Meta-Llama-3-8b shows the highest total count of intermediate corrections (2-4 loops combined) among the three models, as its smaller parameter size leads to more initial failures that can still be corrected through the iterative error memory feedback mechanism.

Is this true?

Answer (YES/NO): YES